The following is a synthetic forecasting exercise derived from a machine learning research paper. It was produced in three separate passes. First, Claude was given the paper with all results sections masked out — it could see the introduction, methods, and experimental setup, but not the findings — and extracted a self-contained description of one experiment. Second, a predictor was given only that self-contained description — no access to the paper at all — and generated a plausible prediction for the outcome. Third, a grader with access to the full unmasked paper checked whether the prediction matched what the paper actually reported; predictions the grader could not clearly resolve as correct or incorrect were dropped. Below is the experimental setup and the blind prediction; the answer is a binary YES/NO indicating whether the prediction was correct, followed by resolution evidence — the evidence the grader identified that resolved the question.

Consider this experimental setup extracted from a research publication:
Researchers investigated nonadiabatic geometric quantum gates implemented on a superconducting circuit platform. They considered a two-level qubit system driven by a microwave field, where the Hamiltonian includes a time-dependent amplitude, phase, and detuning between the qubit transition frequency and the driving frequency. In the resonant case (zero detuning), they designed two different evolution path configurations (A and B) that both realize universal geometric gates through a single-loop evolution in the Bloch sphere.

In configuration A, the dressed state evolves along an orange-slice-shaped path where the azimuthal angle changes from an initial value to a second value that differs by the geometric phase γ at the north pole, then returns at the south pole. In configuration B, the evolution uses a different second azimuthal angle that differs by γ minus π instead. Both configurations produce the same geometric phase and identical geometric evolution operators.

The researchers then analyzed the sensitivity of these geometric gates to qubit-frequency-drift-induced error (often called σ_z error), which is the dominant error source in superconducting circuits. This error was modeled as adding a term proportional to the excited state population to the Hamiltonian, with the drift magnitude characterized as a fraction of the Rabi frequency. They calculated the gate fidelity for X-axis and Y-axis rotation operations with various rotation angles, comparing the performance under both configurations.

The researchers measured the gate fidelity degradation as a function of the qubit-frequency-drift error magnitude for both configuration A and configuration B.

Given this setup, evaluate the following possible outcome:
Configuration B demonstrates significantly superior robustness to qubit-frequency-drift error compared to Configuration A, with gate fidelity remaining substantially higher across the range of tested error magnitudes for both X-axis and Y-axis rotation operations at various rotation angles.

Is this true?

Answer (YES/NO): YES